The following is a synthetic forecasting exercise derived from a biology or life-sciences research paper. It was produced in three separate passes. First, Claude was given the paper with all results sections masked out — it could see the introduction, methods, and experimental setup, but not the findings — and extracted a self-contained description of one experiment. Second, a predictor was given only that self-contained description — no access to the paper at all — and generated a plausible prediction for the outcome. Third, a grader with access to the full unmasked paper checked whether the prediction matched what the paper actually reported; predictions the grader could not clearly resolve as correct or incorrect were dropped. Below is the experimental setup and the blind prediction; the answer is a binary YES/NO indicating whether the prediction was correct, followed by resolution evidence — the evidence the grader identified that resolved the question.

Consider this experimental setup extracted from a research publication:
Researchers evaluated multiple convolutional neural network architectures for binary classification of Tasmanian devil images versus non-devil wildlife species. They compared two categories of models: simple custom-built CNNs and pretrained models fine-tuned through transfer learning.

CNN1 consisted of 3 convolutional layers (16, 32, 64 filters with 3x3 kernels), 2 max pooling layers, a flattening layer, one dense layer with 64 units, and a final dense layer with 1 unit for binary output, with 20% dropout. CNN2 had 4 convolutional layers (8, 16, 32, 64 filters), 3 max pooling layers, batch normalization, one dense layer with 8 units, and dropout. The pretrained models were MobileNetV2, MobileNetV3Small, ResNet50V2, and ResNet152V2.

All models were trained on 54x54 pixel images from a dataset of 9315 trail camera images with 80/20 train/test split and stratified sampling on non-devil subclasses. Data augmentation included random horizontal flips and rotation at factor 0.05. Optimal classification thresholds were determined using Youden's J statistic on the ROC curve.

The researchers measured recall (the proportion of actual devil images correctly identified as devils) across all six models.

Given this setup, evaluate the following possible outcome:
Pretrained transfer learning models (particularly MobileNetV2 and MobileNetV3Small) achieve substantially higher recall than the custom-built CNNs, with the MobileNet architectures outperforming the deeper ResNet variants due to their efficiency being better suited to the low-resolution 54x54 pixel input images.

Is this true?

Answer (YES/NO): NO